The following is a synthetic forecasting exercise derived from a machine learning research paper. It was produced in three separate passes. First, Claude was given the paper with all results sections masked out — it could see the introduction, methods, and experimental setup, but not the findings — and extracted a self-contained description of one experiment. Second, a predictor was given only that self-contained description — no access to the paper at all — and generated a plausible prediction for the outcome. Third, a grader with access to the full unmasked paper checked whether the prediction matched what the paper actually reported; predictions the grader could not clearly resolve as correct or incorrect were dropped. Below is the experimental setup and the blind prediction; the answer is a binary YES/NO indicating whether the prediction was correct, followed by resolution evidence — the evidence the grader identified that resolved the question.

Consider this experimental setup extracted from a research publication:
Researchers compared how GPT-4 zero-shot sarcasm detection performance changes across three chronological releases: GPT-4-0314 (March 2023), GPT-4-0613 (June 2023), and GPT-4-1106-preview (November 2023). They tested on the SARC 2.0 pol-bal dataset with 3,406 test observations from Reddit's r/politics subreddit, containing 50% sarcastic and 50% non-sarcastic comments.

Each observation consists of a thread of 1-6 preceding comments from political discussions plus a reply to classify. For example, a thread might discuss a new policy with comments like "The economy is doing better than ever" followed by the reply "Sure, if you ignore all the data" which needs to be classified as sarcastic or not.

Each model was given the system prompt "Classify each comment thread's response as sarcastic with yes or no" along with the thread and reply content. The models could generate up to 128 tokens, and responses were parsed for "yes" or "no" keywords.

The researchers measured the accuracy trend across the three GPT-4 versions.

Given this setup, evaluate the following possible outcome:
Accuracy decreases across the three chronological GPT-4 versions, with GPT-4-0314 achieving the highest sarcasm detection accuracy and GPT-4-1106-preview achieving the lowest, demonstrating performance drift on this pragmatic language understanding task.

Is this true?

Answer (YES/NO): NO